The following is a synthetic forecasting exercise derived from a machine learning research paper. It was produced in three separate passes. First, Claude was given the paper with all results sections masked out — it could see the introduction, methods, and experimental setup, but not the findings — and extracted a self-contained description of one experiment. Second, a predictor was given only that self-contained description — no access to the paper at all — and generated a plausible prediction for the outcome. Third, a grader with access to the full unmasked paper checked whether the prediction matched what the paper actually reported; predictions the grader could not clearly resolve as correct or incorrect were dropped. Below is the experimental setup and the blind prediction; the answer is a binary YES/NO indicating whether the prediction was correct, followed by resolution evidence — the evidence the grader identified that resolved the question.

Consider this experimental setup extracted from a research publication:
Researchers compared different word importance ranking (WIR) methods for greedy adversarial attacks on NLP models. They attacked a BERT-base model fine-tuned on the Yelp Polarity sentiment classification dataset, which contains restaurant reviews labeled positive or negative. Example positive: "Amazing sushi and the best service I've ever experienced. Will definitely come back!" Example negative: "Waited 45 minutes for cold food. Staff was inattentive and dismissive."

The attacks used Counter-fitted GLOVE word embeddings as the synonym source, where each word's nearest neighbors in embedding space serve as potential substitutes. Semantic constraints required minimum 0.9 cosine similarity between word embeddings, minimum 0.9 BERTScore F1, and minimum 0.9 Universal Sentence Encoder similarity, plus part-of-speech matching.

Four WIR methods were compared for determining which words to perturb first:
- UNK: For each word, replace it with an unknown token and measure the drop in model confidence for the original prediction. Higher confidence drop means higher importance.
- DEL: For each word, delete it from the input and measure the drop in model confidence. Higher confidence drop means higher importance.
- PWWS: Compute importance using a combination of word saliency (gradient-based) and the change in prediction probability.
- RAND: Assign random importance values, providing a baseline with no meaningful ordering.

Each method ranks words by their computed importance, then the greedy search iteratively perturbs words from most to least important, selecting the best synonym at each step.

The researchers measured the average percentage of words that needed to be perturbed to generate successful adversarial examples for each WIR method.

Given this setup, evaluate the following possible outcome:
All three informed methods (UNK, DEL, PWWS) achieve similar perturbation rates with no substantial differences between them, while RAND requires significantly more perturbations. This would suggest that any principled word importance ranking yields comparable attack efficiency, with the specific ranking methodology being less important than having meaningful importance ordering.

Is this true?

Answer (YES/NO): NO